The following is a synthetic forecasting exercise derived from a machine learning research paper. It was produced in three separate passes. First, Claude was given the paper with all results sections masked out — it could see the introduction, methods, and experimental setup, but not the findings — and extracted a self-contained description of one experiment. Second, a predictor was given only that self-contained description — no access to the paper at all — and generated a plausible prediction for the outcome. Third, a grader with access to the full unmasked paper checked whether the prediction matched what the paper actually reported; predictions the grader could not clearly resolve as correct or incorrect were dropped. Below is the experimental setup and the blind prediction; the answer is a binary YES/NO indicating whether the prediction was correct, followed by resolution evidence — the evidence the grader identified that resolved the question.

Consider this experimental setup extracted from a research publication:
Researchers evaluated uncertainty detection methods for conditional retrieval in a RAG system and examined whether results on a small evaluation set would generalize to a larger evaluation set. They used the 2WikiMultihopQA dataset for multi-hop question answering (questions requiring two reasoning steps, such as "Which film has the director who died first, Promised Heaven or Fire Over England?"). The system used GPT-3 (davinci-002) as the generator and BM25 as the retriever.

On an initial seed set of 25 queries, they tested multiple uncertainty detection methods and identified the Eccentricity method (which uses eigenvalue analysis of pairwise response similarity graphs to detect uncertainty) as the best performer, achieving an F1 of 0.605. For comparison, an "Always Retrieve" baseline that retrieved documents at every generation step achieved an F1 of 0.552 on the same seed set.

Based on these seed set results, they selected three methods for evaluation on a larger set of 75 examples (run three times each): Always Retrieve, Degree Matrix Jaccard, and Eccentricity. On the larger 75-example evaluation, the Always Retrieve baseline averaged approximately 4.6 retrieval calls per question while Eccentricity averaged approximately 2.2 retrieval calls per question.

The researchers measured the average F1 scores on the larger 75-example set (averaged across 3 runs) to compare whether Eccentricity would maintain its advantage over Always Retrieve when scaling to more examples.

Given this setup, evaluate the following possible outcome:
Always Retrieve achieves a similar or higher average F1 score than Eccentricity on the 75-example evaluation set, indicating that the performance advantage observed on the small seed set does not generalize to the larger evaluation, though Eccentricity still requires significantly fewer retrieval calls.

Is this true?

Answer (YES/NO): YES